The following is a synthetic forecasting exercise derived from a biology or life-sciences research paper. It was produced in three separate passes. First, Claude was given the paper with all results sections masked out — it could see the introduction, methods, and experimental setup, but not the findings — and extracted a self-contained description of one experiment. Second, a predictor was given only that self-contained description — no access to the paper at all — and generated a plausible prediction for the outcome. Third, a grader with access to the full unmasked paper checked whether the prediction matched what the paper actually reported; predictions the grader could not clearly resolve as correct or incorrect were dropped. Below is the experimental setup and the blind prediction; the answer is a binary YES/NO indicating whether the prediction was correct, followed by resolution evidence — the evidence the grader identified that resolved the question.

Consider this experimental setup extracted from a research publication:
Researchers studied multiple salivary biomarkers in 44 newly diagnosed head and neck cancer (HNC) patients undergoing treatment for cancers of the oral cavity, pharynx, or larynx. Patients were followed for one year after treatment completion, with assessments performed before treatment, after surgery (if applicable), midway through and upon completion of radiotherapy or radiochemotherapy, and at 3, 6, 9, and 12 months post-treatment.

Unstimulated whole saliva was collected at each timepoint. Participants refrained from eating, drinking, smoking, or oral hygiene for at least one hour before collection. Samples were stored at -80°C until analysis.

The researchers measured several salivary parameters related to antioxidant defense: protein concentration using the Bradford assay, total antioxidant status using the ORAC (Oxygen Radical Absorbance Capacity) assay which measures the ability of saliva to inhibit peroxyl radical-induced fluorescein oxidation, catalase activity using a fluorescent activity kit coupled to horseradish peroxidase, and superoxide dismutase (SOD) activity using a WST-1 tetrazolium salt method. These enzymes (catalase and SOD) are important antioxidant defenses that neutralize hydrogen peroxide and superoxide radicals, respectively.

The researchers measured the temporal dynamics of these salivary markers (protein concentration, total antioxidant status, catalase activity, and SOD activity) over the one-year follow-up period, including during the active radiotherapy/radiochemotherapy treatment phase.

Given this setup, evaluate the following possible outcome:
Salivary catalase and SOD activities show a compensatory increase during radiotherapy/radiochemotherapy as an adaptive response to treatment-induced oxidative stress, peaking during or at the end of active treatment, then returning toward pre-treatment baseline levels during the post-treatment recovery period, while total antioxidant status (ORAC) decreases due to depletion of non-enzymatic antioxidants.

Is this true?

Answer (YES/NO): NO